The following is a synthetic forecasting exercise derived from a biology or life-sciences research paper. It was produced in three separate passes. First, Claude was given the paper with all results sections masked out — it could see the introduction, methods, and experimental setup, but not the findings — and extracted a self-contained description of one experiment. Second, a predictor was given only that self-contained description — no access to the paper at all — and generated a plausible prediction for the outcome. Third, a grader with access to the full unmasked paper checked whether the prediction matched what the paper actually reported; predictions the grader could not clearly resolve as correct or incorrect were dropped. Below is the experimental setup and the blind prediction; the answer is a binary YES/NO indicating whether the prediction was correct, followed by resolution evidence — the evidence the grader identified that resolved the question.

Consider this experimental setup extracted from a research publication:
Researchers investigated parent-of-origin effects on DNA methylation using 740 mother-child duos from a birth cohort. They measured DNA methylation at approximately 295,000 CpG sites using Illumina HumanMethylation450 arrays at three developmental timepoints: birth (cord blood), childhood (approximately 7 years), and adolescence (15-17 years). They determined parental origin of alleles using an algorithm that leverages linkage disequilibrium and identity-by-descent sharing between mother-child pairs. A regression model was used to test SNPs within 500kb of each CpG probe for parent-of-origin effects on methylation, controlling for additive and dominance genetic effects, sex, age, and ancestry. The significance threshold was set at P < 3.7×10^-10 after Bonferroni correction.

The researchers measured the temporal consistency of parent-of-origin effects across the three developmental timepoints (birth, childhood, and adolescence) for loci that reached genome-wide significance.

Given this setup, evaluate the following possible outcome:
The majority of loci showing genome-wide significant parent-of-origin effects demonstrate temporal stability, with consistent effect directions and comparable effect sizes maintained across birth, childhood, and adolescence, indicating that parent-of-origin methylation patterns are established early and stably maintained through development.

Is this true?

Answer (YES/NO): YES